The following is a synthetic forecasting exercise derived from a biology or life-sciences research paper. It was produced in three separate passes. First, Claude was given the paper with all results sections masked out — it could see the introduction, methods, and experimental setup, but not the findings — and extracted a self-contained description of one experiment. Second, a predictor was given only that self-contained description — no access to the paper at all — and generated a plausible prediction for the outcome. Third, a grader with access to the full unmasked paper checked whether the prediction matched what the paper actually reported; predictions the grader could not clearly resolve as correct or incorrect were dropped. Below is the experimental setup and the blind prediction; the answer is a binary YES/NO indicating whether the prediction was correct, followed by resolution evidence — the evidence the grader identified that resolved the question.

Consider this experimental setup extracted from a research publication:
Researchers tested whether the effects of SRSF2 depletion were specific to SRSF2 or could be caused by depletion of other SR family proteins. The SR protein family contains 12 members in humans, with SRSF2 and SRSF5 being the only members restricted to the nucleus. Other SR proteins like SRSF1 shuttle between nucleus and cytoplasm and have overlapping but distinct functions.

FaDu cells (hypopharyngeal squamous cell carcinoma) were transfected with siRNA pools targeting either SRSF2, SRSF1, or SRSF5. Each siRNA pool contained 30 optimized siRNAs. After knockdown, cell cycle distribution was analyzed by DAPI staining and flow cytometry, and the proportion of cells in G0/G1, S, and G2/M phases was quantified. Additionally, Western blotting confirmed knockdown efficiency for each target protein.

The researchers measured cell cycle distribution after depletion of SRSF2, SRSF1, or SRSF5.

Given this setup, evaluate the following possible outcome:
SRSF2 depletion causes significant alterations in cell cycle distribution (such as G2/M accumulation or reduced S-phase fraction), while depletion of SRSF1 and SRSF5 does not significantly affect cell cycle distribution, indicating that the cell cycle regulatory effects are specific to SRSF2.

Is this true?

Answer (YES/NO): NO